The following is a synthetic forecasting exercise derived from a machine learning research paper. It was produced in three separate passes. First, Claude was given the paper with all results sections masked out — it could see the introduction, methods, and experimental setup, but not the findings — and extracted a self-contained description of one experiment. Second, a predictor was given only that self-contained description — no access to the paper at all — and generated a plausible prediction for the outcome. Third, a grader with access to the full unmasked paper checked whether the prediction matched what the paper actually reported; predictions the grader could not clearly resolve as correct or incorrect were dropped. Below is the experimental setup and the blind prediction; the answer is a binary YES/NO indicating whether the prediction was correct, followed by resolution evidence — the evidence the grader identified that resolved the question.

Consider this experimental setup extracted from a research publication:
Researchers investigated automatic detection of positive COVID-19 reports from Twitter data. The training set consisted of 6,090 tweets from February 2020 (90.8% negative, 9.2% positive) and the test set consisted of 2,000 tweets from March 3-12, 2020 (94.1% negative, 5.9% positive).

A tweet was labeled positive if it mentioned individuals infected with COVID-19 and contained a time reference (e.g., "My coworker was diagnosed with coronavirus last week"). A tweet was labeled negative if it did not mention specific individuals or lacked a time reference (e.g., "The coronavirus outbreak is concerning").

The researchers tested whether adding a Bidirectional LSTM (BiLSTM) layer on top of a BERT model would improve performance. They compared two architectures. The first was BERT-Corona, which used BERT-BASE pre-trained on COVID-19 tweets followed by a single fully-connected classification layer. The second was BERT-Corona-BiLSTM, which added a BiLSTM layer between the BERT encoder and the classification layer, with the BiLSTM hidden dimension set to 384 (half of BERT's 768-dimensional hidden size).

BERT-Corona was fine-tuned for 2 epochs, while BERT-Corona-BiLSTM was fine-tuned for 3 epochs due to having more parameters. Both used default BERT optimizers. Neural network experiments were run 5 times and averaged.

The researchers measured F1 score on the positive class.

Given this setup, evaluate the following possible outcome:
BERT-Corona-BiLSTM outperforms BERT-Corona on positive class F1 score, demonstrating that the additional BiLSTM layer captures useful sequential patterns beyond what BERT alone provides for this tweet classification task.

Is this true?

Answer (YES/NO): NO